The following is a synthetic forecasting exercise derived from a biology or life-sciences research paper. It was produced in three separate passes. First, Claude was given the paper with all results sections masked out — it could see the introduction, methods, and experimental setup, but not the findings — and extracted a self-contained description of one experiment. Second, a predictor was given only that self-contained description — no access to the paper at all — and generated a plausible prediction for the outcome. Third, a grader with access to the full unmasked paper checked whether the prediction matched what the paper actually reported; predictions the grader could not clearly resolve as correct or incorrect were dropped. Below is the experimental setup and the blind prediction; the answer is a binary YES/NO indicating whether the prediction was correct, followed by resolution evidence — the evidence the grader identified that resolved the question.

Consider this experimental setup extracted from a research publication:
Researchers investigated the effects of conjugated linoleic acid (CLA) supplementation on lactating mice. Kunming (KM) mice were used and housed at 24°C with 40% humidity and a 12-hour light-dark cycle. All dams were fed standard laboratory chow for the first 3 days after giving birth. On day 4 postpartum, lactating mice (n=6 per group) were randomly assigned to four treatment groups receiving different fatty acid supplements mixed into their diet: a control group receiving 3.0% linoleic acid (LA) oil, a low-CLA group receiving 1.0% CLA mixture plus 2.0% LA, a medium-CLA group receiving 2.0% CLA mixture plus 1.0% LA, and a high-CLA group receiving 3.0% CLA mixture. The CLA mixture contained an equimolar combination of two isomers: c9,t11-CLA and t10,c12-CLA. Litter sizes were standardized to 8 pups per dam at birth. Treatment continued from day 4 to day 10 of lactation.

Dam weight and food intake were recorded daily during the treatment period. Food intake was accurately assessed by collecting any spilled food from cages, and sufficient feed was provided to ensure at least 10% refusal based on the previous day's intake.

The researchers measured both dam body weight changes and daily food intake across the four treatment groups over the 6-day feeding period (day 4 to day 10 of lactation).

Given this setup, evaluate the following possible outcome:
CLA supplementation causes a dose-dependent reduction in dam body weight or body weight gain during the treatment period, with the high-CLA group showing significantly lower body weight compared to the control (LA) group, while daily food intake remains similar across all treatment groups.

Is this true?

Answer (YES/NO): NO